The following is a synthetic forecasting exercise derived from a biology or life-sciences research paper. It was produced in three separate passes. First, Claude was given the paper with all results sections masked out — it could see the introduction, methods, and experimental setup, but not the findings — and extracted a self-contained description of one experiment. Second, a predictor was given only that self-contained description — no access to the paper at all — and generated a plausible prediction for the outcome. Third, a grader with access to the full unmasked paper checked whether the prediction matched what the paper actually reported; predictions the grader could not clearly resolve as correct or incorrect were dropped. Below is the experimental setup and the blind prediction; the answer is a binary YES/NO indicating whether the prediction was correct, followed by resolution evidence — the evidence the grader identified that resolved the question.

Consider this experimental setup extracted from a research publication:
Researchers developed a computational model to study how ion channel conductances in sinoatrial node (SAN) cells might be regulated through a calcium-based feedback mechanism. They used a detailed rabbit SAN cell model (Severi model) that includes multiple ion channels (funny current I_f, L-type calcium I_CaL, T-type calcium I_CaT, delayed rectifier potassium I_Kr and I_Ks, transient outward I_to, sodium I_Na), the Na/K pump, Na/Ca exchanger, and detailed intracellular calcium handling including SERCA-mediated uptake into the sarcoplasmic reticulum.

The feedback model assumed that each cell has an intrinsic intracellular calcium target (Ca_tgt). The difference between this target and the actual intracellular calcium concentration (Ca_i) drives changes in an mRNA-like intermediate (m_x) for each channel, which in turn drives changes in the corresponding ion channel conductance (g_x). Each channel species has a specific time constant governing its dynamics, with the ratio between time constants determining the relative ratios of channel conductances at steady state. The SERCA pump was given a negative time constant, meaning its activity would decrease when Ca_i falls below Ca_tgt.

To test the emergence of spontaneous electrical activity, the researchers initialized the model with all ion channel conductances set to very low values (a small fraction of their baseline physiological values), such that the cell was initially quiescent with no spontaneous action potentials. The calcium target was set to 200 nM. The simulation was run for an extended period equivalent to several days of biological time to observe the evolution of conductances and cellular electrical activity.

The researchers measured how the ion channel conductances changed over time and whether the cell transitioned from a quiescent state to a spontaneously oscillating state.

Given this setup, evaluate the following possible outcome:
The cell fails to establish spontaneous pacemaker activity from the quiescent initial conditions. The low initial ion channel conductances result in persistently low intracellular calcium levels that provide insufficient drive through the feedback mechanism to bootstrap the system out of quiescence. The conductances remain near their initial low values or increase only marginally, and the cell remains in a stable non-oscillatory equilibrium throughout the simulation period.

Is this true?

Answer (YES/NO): NO